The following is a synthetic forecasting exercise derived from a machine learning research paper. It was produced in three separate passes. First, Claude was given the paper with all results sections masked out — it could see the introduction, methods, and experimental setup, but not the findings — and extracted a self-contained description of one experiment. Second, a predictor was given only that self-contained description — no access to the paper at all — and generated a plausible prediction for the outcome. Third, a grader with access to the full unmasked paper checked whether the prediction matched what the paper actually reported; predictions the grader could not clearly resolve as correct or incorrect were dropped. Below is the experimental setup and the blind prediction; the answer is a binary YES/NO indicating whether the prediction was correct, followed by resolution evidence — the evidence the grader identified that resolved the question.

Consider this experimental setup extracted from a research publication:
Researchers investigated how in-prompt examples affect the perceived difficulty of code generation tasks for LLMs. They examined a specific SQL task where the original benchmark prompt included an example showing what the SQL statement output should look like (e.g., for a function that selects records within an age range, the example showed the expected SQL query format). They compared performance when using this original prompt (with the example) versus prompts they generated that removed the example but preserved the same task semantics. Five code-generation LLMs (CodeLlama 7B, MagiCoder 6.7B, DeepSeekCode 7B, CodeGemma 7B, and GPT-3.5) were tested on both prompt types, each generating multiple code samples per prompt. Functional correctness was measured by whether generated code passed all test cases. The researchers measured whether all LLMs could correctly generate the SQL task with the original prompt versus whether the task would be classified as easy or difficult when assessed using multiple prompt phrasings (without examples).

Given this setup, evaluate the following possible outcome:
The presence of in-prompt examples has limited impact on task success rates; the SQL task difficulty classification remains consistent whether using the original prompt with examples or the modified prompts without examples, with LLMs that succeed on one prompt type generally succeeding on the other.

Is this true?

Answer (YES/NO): NO